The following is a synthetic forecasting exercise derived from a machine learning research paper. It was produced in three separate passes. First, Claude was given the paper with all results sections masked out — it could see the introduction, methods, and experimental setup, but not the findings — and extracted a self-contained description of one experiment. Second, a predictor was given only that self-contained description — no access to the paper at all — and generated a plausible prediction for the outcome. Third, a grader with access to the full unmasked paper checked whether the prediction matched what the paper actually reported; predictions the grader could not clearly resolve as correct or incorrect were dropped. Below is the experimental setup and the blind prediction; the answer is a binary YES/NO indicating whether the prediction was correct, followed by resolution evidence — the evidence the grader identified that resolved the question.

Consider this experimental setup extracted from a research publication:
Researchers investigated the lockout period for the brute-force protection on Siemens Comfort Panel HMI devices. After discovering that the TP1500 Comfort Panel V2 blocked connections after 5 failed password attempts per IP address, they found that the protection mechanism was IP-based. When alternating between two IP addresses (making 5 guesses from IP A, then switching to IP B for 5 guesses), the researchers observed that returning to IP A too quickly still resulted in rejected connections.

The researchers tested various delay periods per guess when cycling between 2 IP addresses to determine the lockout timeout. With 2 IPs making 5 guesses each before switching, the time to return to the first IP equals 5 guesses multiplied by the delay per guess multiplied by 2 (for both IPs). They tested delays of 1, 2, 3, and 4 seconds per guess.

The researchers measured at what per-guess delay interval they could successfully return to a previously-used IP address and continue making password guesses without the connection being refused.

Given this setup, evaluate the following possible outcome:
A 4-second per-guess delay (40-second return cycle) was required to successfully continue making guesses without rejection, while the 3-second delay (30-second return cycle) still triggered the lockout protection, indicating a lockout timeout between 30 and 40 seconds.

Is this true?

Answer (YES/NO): NO